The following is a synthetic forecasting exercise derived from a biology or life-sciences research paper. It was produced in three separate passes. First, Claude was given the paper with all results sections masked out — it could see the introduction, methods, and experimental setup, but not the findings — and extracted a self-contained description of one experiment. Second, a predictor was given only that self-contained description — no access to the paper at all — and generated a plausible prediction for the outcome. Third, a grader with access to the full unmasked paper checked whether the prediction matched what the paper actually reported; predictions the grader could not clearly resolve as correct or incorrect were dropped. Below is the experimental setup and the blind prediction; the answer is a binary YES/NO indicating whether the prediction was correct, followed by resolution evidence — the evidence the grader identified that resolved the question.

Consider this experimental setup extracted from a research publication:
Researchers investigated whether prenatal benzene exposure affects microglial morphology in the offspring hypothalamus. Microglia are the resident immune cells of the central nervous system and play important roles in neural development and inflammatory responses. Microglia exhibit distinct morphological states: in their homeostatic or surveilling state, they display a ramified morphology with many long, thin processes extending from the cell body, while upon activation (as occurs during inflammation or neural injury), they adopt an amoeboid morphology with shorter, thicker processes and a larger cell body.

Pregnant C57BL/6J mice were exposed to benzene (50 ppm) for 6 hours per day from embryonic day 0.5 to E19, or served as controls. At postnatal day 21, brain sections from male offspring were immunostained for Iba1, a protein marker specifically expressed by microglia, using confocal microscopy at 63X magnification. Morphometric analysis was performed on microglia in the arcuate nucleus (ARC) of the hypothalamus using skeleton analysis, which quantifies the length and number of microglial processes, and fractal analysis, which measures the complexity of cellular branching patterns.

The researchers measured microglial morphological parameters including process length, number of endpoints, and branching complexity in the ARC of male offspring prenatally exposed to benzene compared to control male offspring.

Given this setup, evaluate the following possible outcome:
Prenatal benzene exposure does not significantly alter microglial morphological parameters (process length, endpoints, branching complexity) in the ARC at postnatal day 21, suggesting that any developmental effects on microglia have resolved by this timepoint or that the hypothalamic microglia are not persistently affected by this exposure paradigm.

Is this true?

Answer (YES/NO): NO